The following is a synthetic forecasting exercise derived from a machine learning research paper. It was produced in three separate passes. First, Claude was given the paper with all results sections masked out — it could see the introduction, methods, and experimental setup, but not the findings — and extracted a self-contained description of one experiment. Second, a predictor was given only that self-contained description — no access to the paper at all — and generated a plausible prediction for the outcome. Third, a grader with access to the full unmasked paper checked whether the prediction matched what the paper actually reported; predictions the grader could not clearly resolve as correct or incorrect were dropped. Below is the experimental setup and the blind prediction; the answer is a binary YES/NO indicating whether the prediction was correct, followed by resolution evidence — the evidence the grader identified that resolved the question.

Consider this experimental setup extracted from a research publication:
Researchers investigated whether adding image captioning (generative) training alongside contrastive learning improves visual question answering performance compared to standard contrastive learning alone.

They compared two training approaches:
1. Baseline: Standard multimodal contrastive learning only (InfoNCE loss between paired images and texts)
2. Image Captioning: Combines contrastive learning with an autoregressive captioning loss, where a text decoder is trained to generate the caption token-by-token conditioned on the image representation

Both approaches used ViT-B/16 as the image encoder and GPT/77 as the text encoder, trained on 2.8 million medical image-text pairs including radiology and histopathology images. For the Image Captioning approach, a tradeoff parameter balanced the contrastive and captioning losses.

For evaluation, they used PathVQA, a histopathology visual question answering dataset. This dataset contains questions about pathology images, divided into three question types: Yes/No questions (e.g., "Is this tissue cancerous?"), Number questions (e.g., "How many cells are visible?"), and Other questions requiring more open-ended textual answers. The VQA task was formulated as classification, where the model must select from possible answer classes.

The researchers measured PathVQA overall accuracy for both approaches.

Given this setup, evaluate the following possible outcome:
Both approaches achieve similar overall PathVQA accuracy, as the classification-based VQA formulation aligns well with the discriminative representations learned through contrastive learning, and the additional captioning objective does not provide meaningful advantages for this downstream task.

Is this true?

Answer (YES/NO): NO